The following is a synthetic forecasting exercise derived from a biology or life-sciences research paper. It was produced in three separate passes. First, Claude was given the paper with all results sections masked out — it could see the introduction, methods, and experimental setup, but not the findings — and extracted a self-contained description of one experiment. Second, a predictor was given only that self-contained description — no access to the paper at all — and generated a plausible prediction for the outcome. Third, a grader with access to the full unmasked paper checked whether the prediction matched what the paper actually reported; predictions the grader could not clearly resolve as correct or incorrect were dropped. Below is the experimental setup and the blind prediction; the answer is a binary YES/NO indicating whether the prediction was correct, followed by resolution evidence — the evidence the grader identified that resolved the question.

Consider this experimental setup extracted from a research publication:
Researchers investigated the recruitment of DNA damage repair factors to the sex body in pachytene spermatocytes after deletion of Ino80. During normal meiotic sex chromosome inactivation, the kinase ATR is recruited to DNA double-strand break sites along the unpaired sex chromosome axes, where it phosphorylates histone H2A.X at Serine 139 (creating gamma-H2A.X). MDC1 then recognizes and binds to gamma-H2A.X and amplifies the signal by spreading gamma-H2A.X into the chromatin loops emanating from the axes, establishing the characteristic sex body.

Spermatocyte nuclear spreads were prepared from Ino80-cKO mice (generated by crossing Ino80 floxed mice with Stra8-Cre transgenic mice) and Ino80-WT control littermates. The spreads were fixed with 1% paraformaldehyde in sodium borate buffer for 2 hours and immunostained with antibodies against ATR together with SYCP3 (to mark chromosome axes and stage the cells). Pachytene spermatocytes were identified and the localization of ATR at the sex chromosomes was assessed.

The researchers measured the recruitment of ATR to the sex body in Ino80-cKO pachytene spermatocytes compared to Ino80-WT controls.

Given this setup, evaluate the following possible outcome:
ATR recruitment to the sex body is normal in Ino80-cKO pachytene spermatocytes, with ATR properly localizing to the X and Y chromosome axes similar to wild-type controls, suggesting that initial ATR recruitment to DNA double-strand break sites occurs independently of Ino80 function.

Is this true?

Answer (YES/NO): NO